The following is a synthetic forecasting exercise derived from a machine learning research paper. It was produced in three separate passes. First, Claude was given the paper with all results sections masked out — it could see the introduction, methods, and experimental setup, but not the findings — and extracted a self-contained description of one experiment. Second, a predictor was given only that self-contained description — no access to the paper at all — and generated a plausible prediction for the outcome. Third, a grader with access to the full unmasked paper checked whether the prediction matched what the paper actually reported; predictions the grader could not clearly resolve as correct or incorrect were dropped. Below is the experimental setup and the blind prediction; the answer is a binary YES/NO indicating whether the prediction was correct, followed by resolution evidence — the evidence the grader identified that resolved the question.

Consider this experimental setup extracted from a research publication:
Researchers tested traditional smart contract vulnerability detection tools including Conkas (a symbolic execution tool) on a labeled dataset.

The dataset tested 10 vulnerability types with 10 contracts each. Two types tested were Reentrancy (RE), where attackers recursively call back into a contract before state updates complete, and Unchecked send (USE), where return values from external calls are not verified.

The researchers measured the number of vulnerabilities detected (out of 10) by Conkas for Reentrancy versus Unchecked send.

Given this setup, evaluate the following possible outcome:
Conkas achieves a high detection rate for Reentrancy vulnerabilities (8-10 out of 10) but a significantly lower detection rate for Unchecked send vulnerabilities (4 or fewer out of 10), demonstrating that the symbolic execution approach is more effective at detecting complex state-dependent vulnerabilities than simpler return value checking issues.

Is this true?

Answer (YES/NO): NO